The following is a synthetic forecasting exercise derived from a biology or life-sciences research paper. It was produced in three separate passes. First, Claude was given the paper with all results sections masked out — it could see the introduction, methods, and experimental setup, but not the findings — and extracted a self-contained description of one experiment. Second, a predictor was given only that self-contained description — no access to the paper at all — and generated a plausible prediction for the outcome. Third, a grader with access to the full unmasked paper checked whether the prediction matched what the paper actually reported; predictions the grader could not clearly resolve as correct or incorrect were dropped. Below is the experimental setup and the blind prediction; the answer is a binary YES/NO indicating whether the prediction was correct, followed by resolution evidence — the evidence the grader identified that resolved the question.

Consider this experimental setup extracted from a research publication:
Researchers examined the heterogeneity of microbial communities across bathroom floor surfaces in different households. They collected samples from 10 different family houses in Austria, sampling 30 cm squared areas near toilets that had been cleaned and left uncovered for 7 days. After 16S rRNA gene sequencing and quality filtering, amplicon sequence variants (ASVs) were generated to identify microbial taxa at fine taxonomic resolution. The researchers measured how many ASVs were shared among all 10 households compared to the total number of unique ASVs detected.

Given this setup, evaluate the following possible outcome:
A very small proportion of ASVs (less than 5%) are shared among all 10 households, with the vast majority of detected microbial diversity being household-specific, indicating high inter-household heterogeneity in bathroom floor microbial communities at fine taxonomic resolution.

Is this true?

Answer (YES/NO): YES